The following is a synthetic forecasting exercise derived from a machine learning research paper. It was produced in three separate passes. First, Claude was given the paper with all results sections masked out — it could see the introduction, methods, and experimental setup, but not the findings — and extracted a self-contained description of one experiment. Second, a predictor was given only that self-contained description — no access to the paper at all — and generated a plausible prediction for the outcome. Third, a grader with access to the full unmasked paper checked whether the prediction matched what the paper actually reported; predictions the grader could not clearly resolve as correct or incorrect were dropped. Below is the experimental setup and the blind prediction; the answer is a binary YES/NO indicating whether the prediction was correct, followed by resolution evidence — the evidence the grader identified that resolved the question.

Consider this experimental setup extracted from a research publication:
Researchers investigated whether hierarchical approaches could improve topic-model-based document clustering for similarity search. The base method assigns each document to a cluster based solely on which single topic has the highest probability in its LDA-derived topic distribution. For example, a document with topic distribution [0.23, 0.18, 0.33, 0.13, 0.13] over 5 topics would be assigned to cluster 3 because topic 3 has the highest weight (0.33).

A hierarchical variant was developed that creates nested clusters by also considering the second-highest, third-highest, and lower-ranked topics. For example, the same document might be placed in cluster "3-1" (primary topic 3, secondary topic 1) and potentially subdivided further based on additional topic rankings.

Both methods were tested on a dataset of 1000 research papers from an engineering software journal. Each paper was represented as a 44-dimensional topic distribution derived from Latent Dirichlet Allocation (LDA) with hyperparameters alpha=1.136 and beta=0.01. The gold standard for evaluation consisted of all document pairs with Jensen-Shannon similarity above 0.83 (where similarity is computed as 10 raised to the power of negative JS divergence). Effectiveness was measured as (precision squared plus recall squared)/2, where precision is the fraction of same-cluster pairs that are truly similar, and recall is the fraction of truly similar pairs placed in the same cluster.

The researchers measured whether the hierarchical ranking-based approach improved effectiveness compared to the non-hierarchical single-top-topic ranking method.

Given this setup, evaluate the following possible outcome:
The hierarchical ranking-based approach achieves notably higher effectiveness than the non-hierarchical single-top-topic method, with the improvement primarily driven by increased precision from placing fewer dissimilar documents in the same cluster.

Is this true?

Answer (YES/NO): NO